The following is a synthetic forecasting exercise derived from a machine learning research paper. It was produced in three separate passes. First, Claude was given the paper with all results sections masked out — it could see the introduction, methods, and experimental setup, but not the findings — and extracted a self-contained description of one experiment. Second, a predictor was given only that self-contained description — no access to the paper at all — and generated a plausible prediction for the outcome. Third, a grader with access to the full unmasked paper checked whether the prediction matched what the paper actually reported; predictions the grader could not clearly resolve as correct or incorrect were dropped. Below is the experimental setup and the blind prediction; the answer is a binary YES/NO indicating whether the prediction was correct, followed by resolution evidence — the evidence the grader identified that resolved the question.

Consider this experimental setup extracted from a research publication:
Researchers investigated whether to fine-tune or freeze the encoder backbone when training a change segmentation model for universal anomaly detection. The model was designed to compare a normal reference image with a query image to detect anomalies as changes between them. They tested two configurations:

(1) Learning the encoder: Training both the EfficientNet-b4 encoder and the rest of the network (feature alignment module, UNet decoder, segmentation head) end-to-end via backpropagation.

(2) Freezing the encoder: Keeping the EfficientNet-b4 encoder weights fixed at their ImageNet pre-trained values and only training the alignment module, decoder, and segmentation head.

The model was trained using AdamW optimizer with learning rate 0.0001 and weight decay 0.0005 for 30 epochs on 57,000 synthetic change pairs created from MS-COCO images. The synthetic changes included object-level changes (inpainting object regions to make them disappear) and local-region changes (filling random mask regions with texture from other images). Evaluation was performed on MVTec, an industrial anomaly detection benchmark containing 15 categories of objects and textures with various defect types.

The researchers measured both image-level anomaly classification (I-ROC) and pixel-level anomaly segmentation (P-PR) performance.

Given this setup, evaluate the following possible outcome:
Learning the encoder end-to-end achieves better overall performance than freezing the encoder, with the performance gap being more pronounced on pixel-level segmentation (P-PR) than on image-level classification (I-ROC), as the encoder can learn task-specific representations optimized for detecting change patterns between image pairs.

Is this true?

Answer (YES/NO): NO